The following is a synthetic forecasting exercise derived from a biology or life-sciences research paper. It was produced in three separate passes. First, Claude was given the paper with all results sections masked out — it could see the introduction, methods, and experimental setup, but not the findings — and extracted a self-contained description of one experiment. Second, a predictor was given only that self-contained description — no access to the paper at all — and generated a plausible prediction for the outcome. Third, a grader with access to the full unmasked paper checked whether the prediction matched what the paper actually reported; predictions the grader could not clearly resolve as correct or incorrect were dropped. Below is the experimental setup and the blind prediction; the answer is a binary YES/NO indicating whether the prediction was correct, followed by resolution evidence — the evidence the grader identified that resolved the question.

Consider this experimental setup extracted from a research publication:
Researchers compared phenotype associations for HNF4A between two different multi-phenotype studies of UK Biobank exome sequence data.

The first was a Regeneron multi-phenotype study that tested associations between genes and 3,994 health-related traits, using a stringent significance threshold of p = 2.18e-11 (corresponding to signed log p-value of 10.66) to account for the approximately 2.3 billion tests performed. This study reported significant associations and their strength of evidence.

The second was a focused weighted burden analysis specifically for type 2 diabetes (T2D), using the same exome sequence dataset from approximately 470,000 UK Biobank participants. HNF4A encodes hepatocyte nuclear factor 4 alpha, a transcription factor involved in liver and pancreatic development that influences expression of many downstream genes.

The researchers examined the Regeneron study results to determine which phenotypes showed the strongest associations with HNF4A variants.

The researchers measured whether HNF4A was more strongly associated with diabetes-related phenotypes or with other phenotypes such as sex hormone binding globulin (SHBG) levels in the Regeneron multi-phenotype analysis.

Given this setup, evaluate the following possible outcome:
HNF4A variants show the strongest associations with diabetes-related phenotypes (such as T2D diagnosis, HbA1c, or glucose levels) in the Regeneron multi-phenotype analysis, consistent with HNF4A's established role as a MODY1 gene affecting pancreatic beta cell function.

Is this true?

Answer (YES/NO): NO